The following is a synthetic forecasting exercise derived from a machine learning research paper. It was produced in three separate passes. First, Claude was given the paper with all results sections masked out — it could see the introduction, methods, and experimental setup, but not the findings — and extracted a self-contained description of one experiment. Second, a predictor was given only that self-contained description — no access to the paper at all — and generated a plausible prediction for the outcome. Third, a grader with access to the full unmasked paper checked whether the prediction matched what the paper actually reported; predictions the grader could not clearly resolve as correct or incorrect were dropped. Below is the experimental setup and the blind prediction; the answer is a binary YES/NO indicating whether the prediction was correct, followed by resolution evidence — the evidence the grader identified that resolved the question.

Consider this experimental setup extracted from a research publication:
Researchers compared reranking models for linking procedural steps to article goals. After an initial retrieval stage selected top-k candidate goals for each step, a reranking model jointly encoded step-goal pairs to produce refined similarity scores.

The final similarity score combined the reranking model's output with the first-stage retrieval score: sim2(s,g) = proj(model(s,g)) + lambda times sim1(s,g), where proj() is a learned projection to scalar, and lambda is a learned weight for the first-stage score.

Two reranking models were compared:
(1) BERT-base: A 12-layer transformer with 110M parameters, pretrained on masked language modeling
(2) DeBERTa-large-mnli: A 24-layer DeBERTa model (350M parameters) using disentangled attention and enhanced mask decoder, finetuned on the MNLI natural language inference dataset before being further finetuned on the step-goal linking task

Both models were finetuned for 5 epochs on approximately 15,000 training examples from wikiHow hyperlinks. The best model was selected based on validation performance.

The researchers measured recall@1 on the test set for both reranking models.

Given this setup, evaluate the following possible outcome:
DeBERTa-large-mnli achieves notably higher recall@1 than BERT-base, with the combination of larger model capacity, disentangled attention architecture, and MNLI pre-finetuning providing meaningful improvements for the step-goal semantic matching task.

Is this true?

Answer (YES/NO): NO